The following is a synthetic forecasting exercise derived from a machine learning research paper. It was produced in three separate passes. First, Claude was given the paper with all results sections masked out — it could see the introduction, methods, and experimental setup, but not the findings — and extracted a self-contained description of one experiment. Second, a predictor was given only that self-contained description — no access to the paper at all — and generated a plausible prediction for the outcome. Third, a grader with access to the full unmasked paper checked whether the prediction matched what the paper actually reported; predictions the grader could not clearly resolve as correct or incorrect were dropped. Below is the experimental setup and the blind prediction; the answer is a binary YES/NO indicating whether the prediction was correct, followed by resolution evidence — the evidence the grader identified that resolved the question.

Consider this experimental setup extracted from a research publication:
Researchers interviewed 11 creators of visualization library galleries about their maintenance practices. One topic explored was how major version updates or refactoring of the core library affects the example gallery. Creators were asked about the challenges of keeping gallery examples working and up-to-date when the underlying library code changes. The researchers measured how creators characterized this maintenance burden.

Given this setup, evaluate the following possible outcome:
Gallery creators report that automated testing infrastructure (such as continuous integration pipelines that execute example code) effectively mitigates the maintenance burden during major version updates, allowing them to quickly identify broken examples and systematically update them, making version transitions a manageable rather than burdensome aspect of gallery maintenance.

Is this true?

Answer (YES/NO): NO